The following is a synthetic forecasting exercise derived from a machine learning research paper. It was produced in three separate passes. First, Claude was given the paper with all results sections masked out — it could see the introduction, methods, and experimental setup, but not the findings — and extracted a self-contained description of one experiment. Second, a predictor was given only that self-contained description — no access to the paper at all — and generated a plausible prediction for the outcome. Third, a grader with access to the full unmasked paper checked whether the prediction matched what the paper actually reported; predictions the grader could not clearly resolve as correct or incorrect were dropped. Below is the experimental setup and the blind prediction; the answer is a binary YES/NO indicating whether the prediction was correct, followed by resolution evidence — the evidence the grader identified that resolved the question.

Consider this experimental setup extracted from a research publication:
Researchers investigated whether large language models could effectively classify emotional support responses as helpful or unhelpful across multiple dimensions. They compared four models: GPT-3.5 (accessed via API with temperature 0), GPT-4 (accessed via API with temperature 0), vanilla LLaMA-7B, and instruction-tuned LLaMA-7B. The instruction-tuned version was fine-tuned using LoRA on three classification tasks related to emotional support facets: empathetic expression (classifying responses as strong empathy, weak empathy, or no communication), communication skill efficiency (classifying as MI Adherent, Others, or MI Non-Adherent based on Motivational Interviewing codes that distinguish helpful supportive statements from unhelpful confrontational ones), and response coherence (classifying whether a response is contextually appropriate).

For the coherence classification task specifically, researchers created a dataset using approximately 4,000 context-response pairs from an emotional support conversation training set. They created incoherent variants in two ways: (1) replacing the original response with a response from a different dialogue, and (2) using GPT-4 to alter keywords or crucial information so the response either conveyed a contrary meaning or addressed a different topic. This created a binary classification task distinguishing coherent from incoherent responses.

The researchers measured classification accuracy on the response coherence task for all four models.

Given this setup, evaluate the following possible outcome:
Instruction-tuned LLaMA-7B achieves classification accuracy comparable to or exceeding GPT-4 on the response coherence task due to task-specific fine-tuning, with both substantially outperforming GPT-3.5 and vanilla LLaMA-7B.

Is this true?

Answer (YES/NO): YES